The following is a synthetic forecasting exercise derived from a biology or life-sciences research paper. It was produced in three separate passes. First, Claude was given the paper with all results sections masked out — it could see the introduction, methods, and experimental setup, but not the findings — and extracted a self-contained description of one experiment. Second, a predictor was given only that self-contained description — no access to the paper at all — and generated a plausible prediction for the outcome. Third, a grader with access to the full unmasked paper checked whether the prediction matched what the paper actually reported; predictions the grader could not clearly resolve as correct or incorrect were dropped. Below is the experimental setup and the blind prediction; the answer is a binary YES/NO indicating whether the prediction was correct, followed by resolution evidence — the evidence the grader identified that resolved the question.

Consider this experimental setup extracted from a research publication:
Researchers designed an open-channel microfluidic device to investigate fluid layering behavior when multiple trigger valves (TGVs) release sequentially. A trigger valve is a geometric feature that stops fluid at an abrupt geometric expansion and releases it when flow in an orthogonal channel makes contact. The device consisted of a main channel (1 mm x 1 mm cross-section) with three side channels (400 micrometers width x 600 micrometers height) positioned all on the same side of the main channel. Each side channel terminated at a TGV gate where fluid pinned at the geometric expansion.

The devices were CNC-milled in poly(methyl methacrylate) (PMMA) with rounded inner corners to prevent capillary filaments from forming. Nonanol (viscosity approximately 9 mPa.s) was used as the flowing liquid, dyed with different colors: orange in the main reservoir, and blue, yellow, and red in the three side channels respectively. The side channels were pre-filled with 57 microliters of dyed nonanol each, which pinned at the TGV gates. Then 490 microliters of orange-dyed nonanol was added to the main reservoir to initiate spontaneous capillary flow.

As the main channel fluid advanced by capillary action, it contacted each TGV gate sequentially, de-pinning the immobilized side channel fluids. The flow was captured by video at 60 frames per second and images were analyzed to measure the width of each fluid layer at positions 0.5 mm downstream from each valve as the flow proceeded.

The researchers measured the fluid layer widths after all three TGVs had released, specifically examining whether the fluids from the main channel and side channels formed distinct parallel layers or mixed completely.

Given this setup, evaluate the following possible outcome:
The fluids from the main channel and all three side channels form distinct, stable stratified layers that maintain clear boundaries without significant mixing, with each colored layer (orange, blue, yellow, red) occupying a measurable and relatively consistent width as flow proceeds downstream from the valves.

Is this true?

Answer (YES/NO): YES